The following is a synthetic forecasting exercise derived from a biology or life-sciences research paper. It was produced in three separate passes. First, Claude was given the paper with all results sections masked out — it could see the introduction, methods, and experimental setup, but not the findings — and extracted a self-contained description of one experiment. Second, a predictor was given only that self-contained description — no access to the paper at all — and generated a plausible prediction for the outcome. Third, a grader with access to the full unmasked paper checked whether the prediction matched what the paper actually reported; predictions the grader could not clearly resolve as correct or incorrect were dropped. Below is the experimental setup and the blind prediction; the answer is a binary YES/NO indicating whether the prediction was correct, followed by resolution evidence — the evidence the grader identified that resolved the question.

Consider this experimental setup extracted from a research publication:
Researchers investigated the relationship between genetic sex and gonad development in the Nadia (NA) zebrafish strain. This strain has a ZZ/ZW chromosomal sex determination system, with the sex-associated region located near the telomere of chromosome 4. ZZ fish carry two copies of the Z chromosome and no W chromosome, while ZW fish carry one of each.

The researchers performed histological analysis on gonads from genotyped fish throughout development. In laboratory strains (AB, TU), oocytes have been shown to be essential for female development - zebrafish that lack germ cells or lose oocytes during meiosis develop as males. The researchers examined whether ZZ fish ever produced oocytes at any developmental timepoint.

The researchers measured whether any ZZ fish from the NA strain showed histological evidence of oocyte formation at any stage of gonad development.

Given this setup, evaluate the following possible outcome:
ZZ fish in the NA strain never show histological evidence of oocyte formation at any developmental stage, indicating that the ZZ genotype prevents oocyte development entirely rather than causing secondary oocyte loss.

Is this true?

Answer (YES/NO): YES